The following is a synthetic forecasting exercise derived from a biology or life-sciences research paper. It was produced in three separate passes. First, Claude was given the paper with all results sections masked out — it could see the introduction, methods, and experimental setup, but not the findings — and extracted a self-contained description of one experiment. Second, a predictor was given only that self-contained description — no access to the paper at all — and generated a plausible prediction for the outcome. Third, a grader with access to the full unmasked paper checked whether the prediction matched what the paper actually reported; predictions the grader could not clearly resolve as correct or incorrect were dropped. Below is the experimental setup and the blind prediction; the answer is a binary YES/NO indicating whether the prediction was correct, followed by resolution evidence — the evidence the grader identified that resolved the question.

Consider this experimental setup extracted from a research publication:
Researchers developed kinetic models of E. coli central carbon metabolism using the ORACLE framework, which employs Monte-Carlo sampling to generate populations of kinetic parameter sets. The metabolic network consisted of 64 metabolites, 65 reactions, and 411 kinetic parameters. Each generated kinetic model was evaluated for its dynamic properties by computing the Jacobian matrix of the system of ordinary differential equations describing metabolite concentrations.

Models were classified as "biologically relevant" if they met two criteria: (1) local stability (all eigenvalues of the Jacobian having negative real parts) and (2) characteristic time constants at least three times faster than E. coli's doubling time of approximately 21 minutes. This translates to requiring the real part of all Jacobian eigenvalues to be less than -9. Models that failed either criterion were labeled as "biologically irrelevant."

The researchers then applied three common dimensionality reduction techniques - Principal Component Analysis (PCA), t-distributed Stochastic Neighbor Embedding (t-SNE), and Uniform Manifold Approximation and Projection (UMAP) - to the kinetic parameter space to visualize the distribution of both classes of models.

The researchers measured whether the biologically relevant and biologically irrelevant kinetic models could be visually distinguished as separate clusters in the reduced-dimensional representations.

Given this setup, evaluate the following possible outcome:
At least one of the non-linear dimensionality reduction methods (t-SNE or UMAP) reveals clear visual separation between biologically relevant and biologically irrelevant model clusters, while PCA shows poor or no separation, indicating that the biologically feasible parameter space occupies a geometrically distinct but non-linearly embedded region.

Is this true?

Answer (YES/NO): NO